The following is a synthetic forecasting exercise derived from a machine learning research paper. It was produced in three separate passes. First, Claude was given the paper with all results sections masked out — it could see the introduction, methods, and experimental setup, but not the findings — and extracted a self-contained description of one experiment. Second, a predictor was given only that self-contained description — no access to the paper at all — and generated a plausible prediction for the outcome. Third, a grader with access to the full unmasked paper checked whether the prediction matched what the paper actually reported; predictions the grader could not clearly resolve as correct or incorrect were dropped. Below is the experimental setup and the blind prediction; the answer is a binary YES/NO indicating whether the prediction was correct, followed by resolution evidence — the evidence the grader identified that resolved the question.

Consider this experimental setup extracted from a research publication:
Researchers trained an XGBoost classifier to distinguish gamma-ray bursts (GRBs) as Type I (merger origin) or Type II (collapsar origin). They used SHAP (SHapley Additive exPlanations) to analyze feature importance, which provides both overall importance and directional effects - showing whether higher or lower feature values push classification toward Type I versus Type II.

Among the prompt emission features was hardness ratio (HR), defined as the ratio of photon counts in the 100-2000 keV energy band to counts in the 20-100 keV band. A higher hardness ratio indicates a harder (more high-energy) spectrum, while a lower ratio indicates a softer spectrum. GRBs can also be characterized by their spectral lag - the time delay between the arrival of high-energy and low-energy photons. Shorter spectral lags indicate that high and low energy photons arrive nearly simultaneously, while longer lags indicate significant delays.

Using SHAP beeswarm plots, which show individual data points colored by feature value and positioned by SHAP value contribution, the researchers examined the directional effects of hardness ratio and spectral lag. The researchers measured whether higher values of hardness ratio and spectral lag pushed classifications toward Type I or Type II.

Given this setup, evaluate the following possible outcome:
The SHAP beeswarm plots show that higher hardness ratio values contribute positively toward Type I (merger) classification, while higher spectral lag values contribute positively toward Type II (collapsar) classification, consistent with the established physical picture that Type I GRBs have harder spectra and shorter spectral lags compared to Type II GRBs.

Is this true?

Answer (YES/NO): YES